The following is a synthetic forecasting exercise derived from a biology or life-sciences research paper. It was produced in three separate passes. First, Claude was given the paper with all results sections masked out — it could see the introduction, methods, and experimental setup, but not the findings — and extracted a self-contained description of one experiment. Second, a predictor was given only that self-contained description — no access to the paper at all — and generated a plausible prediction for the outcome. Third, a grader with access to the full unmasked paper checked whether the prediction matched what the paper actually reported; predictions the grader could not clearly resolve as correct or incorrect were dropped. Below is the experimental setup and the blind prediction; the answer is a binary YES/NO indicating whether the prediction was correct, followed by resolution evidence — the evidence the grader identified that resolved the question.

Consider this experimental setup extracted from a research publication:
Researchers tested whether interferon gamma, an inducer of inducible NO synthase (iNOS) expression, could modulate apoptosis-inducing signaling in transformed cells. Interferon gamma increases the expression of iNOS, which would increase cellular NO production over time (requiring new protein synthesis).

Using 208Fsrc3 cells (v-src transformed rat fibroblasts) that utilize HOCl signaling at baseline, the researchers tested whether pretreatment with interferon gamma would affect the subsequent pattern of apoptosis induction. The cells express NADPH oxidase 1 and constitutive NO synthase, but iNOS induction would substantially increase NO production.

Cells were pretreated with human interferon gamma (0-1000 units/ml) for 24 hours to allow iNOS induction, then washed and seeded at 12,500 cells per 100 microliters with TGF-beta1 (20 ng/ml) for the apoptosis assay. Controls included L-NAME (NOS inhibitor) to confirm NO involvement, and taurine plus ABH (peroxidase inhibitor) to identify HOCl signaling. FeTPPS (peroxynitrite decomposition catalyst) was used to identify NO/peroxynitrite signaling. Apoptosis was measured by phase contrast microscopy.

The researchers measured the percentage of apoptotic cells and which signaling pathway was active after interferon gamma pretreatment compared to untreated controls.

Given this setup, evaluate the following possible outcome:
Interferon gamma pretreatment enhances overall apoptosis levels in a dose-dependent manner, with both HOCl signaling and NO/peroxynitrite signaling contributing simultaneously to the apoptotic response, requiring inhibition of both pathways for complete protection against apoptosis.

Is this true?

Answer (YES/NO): NO